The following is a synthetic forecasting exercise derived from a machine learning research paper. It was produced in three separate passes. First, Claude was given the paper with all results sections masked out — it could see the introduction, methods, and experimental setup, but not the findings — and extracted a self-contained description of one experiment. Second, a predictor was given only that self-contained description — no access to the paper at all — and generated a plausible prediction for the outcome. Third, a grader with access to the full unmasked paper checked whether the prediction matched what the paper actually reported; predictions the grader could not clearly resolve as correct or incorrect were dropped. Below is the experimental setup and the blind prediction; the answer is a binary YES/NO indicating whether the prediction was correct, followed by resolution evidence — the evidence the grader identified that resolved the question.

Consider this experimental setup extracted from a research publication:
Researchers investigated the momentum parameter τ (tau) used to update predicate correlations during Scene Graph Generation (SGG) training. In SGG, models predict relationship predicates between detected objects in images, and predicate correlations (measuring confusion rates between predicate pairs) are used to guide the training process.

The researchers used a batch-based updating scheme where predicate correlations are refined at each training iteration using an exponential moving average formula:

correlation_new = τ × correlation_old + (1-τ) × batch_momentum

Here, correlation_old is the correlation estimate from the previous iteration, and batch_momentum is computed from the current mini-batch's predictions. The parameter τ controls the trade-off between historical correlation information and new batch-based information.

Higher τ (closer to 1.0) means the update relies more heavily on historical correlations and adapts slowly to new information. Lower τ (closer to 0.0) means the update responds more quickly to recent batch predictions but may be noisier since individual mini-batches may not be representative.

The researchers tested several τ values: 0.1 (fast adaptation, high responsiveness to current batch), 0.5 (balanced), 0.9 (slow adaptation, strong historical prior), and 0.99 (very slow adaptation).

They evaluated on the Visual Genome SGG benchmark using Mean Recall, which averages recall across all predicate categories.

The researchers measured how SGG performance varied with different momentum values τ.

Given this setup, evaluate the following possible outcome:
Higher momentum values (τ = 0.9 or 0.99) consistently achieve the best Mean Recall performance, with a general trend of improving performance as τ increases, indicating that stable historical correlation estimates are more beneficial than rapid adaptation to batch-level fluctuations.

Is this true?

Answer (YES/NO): NO